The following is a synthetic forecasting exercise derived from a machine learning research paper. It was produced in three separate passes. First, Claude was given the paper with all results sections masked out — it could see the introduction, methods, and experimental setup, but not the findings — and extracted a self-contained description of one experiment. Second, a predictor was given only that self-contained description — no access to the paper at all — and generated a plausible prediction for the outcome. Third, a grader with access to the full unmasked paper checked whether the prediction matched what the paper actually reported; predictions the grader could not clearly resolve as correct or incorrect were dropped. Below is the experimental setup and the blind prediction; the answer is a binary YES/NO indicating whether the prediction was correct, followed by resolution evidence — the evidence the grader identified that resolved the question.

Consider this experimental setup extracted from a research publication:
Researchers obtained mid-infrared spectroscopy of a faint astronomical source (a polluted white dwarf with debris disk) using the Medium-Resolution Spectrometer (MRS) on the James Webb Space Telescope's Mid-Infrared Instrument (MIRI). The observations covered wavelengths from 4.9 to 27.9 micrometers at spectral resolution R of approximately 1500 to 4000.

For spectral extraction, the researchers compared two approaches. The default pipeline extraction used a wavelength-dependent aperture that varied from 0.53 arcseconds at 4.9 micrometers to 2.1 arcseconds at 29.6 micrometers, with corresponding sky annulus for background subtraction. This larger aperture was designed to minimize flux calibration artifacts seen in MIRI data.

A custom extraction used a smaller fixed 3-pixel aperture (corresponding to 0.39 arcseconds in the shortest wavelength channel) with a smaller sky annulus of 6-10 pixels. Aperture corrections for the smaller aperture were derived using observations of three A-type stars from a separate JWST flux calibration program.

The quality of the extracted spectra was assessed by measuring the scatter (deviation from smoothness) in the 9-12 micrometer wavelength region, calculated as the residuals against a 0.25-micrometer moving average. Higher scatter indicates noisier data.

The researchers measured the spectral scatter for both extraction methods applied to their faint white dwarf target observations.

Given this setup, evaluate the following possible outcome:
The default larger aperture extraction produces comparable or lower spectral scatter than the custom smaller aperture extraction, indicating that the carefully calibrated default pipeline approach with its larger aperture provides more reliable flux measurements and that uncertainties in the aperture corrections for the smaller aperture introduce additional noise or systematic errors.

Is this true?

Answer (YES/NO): NO